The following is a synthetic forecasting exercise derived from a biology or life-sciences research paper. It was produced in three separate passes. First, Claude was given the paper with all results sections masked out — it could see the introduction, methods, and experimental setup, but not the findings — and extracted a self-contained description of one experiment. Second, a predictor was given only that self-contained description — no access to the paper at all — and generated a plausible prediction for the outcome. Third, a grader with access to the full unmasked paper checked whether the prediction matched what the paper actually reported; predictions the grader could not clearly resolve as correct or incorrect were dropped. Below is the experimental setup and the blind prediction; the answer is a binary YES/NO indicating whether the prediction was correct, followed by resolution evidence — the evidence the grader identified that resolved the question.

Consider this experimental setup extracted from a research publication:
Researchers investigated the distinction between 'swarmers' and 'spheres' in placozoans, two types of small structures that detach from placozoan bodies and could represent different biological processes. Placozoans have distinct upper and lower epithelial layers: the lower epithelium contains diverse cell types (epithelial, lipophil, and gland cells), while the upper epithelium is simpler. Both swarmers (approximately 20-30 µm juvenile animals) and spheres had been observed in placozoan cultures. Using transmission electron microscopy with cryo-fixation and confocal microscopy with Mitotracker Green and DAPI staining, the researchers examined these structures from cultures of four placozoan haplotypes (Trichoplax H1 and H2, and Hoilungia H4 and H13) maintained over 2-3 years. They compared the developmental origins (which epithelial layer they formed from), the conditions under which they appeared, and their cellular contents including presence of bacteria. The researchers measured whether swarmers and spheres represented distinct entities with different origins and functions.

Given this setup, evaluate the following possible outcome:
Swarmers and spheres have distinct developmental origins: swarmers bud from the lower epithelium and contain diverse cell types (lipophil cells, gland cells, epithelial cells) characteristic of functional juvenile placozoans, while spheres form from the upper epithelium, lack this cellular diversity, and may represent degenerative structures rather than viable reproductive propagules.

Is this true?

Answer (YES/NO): NO